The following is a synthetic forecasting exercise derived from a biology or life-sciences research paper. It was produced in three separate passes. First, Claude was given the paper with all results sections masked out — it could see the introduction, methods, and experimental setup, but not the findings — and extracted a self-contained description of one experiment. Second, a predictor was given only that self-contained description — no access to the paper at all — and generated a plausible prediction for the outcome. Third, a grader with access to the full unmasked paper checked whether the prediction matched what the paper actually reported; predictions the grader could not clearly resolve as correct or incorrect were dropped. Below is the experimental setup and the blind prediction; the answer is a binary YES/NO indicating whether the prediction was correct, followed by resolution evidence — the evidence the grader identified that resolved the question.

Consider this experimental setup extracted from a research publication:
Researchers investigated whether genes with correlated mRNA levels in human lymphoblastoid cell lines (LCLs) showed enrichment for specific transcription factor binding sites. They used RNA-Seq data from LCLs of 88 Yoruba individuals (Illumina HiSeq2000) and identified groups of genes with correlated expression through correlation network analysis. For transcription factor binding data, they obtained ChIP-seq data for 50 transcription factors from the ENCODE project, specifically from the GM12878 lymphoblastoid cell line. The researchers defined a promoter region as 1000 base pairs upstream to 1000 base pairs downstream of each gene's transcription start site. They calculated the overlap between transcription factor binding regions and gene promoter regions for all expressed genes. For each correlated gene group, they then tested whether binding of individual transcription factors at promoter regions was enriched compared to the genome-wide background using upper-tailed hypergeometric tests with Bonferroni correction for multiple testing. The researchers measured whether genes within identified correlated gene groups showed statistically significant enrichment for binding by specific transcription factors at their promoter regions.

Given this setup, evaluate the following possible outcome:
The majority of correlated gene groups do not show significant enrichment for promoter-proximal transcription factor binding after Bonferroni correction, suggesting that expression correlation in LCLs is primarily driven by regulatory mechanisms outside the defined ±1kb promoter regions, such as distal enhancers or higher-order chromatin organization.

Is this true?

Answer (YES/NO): NO